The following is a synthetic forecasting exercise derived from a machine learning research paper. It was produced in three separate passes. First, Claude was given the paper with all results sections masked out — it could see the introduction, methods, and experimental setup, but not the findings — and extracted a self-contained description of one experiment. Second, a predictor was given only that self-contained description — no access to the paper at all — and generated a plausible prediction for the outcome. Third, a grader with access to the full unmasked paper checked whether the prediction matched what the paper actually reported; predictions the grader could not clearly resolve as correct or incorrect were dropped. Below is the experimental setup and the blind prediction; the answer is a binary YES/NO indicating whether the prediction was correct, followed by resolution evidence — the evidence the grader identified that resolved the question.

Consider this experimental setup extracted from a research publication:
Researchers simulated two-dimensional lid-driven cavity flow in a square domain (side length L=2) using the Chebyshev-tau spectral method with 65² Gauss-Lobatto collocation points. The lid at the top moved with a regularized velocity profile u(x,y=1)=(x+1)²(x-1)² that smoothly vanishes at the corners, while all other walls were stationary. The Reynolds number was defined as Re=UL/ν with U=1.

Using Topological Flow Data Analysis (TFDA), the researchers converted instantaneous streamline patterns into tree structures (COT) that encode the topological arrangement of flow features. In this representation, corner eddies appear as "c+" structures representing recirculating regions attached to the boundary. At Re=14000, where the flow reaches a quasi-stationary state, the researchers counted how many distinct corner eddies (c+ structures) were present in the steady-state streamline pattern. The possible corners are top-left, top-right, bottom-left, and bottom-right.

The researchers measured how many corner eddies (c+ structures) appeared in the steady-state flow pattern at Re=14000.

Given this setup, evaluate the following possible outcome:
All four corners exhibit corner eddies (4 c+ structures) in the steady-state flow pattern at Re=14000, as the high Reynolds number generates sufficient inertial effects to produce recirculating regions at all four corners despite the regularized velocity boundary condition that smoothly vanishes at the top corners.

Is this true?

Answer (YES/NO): NO